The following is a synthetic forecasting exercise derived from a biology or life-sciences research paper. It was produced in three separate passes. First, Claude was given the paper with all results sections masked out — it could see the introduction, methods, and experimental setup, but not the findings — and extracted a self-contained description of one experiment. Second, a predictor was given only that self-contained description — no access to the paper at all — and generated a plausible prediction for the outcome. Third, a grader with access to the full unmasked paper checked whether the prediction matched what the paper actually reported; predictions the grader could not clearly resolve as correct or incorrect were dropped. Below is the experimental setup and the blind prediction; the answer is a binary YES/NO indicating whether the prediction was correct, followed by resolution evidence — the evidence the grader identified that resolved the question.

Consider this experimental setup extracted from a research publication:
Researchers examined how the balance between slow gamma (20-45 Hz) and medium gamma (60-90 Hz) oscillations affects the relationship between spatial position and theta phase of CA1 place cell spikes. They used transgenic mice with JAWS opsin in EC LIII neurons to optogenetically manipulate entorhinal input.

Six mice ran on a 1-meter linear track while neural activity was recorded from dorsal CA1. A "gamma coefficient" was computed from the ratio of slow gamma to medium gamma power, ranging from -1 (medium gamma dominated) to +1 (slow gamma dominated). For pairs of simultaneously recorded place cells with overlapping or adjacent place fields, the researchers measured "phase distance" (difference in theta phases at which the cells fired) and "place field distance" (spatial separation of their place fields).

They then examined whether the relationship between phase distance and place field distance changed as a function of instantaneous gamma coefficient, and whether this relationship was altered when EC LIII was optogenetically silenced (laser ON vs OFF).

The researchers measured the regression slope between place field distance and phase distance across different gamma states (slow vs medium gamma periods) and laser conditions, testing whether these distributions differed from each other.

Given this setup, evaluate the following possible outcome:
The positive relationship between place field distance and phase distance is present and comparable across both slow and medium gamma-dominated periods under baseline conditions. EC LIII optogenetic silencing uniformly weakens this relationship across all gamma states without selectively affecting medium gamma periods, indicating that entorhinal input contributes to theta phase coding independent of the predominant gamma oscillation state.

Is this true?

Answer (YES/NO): NO